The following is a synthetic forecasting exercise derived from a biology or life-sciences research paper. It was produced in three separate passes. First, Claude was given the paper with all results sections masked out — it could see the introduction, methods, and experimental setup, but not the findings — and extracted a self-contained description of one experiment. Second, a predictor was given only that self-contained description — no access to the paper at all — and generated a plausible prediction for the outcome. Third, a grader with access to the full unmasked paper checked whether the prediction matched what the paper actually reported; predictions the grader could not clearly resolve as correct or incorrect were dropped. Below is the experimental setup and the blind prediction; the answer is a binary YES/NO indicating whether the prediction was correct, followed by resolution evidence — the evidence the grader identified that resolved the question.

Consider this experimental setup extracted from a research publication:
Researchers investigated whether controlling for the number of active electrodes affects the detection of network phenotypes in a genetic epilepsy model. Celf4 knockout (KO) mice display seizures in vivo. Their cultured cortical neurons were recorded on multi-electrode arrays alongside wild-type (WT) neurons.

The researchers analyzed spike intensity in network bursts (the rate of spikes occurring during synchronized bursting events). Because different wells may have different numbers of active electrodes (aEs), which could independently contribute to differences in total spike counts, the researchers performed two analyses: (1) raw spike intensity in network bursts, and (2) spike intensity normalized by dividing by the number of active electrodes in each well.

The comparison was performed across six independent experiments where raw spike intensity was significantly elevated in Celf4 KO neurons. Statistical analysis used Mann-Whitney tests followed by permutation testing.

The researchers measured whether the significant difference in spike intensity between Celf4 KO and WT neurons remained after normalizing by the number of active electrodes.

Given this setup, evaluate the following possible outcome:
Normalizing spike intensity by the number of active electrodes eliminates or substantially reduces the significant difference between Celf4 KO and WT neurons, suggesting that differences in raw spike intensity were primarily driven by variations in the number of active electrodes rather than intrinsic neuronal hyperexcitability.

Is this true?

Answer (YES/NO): NO